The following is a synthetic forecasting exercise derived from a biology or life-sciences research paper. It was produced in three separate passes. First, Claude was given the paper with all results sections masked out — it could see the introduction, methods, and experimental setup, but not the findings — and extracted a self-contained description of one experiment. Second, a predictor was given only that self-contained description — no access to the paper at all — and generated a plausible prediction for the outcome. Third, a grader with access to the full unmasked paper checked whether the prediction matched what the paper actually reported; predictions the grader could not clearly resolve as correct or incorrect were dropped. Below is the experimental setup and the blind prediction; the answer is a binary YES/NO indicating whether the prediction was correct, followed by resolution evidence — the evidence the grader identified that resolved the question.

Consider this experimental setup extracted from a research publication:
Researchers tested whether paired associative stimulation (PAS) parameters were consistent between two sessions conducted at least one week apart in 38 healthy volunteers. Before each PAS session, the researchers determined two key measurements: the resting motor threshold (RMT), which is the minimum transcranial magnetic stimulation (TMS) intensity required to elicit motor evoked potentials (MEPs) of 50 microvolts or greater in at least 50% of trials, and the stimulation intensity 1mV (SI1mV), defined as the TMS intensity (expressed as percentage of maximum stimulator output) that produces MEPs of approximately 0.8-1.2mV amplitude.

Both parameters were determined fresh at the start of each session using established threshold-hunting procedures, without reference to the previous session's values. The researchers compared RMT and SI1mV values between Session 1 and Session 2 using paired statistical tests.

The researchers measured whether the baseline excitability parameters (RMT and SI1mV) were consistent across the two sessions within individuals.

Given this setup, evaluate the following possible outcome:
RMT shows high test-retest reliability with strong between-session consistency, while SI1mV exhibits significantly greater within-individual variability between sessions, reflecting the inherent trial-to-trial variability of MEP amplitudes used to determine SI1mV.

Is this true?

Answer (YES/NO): NO